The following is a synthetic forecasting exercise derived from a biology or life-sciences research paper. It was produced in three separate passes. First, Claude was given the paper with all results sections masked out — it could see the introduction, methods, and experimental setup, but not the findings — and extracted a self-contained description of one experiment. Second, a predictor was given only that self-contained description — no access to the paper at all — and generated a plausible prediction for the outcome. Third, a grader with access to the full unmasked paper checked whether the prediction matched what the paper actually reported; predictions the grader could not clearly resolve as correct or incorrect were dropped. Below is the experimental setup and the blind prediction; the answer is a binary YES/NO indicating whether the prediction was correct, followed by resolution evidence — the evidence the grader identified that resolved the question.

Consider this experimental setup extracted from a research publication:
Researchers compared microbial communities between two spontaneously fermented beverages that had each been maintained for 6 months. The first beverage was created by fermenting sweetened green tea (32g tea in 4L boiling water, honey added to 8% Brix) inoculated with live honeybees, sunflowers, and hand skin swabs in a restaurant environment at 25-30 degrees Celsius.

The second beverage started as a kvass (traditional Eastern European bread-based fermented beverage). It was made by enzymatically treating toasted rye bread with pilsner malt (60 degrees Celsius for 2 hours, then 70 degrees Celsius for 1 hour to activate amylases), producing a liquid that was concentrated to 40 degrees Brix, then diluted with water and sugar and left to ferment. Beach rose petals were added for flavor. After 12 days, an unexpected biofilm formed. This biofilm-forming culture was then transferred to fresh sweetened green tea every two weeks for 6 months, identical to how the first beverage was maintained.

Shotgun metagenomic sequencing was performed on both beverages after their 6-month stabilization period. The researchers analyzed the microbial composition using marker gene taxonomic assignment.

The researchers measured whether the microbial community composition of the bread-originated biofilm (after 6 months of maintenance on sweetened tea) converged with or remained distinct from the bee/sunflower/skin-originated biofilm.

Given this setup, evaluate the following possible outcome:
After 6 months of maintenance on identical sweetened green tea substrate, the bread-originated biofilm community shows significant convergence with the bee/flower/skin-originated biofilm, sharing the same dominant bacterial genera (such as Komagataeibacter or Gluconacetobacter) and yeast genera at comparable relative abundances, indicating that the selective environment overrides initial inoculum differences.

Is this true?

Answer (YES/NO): NO